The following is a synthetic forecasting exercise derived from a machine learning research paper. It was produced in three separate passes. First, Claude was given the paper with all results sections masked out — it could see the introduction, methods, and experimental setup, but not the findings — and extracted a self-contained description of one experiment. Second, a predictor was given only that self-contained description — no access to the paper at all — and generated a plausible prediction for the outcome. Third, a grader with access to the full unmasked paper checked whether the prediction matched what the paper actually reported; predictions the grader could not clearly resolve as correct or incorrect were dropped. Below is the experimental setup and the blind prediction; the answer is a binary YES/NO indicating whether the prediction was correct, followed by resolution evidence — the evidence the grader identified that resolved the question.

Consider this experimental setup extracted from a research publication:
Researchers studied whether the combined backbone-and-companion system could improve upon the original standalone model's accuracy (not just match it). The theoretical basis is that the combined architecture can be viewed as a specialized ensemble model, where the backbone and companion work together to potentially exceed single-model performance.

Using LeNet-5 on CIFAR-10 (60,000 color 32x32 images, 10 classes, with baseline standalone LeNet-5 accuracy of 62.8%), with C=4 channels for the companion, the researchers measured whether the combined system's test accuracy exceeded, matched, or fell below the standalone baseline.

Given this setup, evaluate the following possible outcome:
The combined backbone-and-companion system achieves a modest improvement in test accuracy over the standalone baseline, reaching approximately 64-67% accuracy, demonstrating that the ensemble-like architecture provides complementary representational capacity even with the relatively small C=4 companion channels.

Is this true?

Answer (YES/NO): NO